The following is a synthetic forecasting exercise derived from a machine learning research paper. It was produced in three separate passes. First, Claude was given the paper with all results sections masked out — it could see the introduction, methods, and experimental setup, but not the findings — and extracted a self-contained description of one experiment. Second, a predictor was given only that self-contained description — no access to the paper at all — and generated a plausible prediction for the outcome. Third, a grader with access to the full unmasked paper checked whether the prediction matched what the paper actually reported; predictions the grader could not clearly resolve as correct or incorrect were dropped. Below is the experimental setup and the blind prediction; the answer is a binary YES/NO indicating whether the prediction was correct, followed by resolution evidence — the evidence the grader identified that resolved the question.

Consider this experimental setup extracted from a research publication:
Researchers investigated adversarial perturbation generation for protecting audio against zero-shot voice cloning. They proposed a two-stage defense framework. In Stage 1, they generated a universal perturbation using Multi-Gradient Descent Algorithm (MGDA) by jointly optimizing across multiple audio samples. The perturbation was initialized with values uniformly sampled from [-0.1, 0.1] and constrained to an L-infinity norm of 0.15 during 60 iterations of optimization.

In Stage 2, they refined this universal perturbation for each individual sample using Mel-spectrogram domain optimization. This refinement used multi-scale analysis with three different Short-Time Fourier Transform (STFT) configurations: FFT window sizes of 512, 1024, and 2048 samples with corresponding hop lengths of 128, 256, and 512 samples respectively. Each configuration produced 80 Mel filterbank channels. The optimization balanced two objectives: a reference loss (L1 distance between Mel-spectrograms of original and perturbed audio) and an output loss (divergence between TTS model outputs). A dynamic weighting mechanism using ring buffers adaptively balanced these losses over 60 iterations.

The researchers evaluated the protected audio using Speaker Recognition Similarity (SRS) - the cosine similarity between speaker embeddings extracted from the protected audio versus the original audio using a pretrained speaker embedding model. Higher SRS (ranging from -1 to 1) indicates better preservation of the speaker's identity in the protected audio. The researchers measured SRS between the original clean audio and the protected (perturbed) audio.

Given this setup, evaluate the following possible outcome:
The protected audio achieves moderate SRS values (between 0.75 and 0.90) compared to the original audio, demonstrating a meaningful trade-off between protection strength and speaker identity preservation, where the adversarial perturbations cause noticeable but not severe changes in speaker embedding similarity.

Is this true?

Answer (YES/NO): NO